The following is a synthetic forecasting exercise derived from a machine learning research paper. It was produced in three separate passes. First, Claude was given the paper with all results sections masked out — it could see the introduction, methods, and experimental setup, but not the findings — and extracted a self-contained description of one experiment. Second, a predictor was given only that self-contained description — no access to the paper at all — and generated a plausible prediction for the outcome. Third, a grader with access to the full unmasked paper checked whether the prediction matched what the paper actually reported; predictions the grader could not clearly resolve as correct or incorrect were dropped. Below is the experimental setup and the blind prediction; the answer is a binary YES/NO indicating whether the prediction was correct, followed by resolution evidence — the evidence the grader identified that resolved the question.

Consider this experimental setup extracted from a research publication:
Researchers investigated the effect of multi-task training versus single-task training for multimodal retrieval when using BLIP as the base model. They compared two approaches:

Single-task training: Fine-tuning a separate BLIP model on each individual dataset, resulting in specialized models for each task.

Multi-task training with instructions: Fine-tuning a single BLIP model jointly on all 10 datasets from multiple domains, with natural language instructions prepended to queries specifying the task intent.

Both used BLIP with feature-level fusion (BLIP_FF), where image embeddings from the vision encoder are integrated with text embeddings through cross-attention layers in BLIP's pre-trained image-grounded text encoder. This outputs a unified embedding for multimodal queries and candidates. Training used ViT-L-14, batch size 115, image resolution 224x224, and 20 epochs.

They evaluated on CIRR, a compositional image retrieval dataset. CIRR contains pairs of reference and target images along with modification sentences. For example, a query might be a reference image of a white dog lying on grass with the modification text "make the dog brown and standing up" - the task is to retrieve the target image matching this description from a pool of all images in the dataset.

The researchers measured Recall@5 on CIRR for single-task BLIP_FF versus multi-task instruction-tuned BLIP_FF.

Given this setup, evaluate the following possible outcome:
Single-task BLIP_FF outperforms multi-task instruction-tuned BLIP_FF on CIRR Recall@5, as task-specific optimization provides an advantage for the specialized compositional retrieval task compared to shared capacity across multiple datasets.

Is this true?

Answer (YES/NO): NO